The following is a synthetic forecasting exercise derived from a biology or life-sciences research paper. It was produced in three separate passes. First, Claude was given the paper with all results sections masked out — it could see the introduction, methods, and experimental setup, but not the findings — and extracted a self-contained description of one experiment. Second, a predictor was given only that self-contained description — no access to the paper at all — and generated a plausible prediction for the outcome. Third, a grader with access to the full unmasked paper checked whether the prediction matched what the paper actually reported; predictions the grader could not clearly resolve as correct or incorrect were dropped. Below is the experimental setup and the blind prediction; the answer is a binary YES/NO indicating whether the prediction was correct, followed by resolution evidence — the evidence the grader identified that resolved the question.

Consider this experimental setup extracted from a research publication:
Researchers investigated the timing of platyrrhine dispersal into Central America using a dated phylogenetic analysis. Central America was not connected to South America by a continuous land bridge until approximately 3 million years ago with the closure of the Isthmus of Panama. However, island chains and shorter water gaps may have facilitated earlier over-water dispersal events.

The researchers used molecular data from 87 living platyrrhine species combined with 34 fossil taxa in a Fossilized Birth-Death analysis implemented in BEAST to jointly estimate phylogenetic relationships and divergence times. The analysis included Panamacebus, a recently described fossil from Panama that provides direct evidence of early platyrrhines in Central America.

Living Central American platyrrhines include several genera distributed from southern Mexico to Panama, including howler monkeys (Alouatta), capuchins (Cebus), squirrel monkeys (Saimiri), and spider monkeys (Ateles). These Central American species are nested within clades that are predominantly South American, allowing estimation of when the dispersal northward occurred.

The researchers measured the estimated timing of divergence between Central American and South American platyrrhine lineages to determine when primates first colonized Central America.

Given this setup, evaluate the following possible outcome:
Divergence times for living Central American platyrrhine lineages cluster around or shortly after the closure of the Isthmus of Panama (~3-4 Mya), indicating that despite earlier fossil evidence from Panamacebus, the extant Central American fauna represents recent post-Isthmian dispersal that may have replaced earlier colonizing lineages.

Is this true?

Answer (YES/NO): NO